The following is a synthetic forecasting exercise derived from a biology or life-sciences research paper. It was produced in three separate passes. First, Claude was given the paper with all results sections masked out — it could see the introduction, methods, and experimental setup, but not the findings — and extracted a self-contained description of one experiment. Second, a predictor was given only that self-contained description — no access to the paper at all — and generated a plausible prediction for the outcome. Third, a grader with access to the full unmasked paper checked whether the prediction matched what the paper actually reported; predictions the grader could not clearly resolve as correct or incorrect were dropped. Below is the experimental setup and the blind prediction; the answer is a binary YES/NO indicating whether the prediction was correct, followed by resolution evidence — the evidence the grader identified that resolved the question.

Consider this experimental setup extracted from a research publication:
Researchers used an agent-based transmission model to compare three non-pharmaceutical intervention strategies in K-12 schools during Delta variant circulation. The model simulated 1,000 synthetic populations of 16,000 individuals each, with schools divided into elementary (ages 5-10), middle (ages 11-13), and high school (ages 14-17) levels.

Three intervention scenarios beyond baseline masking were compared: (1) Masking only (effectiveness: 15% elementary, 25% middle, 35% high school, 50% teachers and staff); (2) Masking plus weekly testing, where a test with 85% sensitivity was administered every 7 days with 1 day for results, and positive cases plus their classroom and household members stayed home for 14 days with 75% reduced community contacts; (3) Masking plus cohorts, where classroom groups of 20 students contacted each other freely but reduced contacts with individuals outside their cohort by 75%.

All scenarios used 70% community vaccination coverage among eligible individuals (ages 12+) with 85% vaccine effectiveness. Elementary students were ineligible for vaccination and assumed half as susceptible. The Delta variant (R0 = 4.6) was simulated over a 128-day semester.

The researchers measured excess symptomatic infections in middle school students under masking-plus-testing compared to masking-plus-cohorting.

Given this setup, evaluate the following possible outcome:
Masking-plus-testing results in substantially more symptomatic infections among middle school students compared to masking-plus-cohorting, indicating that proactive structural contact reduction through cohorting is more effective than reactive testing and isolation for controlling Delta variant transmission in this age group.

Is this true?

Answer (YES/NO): YES